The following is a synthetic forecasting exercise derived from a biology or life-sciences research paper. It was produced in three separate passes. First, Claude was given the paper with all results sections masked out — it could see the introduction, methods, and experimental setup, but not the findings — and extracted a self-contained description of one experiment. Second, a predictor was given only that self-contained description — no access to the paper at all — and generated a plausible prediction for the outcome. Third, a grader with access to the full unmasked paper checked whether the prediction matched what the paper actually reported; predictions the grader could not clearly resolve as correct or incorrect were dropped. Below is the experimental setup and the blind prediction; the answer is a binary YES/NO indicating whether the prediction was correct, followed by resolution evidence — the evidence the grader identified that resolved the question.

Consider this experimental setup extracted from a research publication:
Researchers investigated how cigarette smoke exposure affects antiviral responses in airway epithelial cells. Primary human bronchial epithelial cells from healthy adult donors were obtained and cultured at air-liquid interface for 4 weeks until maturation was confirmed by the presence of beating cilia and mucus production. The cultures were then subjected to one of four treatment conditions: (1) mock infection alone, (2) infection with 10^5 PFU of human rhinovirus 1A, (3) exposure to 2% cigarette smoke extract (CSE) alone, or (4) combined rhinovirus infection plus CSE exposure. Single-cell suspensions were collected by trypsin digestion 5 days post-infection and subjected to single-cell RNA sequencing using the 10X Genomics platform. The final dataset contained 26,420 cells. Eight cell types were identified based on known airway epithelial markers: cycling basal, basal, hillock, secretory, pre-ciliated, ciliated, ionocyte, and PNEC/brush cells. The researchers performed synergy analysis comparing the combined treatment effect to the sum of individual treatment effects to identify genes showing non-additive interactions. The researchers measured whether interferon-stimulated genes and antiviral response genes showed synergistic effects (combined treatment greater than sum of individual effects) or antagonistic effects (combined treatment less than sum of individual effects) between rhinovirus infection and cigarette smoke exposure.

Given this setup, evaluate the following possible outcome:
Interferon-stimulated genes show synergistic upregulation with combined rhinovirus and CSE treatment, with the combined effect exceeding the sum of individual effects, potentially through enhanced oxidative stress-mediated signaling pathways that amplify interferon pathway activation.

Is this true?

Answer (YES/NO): NO